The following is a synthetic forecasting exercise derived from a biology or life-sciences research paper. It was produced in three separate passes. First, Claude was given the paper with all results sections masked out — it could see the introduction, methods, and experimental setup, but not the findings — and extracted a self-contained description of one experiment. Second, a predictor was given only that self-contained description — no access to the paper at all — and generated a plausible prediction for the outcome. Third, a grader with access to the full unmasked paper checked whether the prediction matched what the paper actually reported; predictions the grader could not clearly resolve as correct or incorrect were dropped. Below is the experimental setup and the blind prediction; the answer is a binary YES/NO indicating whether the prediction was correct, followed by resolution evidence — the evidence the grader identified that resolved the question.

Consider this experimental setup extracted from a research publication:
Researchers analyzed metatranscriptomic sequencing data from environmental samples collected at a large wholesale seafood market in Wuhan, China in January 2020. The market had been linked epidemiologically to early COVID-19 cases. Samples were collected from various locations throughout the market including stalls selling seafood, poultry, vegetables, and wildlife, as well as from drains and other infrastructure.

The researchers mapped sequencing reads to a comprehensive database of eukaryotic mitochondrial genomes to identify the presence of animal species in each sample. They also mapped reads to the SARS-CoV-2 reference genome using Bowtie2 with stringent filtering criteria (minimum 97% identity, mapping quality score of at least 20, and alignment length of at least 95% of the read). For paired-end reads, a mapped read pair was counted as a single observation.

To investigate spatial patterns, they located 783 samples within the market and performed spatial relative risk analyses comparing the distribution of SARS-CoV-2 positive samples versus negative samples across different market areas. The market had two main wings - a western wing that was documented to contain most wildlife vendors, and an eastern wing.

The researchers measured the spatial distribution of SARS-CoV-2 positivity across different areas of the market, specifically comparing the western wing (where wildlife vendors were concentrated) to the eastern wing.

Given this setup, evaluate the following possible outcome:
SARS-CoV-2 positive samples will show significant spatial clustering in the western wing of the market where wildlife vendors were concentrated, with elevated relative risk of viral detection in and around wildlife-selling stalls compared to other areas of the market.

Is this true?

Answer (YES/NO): YES